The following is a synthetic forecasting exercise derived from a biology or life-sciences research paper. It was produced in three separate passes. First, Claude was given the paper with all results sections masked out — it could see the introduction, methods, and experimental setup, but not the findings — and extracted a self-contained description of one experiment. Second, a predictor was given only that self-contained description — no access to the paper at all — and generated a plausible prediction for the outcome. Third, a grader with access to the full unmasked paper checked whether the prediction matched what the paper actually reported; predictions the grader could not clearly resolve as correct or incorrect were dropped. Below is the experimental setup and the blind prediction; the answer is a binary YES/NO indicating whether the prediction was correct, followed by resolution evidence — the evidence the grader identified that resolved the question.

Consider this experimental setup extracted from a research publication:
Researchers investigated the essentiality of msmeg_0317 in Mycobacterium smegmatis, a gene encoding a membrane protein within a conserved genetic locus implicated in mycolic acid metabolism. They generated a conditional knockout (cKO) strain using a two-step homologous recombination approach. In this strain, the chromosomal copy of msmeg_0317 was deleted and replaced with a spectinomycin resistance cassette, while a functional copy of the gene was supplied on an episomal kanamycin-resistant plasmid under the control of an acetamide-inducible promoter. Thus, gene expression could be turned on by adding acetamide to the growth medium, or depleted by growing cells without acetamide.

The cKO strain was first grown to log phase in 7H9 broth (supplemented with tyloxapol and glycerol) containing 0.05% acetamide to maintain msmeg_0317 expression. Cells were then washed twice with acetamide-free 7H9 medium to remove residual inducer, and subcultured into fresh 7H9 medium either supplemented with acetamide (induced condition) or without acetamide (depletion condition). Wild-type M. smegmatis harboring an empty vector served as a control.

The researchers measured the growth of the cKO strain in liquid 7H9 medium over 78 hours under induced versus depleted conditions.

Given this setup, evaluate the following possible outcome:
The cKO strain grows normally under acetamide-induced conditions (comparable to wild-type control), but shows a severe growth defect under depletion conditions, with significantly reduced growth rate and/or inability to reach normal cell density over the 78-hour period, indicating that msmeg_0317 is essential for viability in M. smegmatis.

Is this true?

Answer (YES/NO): YES